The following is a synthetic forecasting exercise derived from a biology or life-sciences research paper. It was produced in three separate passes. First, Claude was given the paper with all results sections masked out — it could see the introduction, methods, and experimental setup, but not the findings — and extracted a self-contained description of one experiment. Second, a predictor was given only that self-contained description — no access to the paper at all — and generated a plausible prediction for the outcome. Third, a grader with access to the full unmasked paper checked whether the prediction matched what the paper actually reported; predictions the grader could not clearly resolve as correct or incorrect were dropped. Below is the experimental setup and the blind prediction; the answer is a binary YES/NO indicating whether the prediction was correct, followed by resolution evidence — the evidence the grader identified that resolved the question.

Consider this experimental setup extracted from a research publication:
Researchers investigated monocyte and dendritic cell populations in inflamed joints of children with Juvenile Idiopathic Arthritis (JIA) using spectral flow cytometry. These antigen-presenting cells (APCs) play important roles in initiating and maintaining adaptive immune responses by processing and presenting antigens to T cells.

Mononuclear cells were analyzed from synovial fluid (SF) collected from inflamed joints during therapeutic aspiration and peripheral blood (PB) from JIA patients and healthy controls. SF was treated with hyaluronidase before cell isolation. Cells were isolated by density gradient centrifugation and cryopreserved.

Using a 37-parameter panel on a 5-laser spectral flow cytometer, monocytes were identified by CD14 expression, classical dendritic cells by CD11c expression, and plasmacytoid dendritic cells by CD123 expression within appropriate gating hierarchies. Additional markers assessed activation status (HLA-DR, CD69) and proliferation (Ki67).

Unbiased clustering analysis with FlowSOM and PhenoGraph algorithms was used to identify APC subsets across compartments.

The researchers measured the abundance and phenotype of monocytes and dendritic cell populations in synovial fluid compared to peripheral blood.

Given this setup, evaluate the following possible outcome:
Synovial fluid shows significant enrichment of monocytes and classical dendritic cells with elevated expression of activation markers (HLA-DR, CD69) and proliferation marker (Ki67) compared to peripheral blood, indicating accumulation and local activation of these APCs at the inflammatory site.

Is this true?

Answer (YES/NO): NO